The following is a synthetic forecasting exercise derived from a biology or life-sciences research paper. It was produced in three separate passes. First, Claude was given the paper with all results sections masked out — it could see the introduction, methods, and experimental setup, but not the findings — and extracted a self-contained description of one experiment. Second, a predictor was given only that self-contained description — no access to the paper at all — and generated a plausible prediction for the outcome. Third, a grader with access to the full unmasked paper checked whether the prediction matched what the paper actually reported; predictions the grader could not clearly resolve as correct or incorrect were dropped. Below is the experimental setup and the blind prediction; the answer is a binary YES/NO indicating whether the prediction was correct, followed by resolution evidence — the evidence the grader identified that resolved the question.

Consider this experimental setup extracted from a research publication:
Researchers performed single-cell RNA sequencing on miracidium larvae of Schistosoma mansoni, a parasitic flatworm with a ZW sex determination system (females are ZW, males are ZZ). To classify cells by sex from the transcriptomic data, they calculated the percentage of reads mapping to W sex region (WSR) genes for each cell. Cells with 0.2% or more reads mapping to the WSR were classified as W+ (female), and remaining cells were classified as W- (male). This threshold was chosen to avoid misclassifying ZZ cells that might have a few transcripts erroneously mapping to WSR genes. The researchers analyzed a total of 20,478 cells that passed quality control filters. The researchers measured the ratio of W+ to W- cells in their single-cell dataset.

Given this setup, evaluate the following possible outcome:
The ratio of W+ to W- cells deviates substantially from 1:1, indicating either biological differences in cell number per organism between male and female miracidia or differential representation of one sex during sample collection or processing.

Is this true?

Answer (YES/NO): YES